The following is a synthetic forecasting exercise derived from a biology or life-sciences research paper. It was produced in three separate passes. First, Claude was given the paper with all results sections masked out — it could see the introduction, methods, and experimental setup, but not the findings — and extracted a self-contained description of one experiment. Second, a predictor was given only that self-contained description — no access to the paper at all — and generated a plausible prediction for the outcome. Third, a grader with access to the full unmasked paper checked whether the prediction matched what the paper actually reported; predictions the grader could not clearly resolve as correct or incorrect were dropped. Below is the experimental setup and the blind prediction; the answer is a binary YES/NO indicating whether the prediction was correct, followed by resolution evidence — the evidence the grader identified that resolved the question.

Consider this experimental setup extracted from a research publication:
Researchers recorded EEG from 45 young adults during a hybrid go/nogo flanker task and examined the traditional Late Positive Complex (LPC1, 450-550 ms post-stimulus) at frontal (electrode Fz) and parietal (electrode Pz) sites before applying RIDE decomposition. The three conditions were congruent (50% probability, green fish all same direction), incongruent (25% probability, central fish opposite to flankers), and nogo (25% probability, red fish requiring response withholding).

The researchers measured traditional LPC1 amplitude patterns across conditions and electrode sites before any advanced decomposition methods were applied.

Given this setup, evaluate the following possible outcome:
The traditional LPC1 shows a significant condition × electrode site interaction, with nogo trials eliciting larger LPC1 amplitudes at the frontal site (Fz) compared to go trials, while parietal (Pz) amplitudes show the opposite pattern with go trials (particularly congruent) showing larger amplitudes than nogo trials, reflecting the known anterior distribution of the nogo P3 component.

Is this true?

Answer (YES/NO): NO